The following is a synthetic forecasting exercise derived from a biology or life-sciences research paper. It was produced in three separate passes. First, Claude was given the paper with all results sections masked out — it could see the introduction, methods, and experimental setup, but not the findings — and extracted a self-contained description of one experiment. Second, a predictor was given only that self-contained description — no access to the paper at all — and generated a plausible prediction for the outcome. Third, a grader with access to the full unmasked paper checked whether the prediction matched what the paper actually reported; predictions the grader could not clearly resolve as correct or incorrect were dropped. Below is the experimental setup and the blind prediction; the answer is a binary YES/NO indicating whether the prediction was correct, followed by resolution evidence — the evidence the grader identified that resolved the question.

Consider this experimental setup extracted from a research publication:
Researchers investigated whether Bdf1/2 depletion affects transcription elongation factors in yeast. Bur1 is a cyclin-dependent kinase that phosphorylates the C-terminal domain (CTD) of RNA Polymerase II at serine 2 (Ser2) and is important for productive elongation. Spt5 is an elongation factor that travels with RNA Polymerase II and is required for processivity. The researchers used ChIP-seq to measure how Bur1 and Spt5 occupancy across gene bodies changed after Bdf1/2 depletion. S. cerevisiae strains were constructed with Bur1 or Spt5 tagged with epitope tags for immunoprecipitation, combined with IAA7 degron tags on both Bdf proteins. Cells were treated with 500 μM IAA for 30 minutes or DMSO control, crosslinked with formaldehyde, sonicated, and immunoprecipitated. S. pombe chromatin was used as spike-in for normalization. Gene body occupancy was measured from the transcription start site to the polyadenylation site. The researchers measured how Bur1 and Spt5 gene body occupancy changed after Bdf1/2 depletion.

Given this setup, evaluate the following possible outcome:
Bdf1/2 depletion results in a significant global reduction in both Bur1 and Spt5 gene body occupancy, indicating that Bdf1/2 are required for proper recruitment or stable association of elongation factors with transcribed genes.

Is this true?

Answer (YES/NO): NO